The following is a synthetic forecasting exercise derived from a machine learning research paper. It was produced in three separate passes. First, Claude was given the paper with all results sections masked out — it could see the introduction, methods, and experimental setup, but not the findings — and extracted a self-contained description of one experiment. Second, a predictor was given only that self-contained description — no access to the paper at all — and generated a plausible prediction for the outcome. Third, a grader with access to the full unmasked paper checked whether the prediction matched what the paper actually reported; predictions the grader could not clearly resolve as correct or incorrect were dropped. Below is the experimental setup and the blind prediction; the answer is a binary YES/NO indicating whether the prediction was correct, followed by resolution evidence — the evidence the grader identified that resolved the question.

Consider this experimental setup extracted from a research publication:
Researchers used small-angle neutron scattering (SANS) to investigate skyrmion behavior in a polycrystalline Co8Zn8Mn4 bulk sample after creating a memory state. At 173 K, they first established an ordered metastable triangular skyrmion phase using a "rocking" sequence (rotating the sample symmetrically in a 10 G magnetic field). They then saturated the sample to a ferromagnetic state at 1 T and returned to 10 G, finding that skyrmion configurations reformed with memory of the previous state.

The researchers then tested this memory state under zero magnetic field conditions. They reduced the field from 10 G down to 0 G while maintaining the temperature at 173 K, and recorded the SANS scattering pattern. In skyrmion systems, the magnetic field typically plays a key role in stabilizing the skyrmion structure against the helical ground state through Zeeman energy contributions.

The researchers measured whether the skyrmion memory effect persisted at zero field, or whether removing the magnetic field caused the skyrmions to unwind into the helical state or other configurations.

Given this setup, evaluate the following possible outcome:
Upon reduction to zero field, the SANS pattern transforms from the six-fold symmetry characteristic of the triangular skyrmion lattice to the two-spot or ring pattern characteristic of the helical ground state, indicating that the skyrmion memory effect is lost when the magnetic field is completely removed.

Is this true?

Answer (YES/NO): NO